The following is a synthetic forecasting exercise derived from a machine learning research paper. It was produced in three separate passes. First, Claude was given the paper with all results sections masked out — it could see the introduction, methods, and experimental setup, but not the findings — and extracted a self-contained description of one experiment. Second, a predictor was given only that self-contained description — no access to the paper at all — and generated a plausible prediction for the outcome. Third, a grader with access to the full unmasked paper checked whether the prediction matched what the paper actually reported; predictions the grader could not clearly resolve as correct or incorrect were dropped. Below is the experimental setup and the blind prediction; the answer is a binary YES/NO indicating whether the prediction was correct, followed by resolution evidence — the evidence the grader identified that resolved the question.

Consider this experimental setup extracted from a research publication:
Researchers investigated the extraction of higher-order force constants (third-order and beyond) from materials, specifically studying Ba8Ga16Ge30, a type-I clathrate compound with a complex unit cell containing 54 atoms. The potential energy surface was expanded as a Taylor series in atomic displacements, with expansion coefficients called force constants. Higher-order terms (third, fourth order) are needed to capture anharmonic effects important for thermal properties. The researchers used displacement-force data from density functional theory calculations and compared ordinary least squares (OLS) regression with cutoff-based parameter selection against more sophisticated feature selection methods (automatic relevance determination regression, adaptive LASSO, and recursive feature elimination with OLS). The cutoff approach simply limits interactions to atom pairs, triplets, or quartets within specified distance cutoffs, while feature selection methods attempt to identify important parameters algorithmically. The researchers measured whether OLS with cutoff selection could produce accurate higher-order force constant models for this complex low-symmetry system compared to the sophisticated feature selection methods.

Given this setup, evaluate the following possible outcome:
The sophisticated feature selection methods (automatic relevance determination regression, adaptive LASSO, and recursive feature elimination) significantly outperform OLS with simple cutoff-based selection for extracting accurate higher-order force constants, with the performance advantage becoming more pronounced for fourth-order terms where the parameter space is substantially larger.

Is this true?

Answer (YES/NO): NO